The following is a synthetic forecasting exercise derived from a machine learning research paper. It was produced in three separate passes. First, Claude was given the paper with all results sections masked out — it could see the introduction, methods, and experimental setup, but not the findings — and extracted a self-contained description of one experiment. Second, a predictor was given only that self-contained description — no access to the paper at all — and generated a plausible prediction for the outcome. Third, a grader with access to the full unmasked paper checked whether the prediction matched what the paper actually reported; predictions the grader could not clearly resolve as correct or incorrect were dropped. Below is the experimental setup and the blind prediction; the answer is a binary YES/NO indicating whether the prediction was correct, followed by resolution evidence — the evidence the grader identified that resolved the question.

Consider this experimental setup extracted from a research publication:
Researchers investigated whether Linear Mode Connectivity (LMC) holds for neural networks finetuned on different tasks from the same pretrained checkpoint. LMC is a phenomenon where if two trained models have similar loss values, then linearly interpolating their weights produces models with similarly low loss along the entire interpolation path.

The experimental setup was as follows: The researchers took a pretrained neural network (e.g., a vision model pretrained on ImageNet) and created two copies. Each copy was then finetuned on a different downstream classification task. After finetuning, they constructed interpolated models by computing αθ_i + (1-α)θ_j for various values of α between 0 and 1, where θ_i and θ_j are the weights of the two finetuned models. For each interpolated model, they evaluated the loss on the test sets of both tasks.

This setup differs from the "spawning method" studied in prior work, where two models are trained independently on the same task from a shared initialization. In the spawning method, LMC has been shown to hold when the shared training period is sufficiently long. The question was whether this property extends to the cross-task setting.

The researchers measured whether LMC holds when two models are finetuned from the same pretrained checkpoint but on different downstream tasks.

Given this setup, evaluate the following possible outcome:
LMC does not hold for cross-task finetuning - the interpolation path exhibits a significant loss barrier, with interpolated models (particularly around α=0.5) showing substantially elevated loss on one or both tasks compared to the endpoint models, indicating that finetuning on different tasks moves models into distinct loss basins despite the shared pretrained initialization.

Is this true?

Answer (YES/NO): YES